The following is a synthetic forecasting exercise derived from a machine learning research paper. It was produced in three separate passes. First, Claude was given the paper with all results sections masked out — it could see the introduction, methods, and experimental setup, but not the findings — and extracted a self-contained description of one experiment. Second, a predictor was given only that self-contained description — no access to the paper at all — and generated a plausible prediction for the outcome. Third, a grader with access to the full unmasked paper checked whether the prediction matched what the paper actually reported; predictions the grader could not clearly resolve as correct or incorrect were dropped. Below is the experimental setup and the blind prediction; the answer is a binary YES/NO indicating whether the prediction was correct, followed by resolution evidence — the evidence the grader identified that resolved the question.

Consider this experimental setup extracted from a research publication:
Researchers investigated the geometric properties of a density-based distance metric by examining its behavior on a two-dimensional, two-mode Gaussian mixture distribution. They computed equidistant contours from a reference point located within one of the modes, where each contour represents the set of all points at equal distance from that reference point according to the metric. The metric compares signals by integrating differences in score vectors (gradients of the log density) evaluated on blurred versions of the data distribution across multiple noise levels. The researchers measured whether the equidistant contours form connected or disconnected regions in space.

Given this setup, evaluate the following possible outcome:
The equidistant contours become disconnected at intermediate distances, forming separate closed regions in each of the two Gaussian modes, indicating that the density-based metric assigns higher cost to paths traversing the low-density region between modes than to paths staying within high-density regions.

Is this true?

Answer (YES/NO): YES